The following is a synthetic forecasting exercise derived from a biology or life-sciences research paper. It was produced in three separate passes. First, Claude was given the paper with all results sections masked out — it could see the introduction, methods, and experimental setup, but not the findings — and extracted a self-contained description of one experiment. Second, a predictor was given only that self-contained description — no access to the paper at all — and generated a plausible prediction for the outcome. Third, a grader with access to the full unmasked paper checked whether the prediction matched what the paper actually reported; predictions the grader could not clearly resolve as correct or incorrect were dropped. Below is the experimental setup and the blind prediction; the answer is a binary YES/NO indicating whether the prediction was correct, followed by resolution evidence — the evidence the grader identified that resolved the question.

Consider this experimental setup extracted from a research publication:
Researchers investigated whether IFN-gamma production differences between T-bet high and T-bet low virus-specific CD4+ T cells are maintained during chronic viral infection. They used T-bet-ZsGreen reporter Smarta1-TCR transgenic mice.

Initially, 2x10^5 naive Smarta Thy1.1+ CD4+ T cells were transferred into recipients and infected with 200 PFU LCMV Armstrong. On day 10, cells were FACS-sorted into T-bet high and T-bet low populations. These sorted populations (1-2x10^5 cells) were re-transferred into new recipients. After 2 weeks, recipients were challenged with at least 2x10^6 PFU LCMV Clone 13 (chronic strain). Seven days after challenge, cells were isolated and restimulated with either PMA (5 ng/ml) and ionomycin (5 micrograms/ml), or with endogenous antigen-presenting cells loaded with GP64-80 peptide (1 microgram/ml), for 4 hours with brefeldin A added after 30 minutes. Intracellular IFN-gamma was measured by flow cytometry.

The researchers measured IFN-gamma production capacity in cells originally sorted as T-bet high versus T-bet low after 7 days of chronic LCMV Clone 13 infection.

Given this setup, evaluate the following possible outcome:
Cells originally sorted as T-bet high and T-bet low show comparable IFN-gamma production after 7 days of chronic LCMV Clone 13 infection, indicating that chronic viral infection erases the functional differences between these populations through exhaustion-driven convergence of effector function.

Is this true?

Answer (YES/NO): NO